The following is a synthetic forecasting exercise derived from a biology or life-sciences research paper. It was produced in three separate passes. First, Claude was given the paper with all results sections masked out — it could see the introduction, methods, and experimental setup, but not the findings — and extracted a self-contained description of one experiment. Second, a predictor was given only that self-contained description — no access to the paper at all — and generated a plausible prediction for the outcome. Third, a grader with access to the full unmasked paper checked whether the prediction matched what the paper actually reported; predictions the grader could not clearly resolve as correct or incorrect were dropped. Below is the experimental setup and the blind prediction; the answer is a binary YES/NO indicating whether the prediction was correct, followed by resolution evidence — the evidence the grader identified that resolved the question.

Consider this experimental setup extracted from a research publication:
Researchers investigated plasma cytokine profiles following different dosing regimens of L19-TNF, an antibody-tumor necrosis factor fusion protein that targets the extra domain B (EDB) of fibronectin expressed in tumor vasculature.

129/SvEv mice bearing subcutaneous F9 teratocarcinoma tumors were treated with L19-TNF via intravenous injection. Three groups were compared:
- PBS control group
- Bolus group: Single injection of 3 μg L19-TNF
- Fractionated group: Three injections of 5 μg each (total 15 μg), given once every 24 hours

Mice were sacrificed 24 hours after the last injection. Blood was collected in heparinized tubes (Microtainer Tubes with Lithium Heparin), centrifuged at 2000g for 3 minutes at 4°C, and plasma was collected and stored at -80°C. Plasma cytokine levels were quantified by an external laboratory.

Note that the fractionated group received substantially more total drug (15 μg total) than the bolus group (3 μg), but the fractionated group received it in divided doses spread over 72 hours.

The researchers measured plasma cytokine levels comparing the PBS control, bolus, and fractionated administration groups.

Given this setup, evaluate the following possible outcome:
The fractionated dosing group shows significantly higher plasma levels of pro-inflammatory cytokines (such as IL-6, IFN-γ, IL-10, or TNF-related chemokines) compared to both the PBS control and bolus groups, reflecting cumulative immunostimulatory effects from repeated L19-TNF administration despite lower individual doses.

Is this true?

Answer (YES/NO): NO